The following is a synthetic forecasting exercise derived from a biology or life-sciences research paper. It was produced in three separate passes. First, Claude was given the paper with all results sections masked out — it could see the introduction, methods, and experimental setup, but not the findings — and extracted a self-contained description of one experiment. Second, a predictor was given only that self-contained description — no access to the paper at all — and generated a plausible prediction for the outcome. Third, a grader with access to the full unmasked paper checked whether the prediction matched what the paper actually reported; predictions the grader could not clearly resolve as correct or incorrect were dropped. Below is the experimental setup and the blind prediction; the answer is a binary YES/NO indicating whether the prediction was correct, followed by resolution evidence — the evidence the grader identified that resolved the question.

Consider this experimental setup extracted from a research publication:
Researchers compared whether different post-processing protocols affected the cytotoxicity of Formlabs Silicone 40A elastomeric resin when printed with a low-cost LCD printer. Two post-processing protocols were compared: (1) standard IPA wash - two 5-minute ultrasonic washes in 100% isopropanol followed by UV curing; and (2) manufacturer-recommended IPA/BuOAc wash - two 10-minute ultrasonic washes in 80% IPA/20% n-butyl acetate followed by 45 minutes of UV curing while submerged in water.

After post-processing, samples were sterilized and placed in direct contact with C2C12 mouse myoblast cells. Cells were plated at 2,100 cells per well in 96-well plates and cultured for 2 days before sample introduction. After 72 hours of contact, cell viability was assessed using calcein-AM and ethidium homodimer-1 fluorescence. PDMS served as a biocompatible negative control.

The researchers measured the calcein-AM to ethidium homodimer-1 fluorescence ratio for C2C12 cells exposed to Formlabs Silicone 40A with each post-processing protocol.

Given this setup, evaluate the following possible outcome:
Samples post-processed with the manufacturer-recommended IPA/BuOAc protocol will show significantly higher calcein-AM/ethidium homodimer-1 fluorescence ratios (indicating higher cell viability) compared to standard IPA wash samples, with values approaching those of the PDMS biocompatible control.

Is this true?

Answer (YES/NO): NO